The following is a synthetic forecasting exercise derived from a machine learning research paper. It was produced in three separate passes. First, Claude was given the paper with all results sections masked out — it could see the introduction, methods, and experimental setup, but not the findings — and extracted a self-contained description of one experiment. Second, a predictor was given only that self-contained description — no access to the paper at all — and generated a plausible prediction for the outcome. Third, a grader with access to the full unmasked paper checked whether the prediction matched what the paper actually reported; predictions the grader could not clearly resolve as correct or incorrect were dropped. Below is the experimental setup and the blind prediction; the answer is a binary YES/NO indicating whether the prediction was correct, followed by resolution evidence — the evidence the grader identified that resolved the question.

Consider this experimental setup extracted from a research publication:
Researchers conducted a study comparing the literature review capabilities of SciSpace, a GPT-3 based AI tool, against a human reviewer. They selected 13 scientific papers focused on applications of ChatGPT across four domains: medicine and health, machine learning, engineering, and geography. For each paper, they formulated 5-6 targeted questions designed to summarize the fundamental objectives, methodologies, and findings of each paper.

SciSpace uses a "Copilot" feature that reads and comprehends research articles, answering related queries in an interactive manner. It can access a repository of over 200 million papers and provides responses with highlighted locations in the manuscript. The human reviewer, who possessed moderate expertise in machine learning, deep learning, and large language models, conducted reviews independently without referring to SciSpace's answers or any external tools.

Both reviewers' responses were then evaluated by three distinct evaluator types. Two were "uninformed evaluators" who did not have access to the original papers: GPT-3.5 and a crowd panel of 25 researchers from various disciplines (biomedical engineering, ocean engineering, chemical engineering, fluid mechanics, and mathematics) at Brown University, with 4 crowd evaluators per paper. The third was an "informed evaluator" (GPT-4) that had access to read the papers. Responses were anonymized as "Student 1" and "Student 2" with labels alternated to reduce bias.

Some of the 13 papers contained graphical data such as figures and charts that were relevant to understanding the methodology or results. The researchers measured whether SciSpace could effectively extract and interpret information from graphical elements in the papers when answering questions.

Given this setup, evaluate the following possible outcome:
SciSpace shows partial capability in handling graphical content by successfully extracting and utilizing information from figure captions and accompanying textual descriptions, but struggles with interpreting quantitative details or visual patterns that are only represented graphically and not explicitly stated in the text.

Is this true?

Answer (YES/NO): NO